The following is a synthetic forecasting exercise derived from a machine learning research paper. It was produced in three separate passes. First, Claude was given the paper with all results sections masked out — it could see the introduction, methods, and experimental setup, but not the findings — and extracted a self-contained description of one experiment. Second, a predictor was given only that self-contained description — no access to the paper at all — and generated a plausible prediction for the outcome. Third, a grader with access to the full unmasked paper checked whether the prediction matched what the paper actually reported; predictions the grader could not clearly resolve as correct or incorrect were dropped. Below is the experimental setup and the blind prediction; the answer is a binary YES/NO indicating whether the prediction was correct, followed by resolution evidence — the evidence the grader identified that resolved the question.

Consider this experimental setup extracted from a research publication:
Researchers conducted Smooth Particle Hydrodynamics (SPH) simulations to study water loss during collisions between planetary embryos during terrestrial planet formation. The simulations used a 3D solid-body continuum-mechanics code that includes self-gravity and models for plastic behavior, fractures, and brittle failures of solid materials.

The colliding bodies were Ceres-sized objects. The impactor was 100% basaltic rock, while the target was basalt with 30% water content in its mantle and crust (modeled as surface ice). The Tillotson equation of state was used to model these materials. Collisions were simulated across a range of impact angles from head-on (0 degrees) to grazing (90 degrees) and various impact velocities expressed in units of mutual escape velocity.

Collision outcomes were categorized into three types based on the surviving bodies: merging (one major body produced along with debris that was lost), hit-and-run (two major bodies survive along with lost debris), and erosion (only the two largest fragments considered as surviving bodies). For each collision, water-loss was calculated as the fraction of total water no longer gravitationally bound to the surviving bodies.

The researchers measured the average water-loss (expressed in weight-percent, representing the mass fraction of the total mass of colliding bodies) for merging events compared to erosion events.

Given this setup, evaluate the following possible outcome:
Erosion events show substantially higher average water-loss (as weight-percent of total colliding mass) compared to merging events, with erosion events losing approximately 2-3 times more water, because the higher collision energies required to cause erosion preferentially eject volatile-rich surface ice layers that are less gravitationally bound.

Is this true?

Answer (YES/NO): NO